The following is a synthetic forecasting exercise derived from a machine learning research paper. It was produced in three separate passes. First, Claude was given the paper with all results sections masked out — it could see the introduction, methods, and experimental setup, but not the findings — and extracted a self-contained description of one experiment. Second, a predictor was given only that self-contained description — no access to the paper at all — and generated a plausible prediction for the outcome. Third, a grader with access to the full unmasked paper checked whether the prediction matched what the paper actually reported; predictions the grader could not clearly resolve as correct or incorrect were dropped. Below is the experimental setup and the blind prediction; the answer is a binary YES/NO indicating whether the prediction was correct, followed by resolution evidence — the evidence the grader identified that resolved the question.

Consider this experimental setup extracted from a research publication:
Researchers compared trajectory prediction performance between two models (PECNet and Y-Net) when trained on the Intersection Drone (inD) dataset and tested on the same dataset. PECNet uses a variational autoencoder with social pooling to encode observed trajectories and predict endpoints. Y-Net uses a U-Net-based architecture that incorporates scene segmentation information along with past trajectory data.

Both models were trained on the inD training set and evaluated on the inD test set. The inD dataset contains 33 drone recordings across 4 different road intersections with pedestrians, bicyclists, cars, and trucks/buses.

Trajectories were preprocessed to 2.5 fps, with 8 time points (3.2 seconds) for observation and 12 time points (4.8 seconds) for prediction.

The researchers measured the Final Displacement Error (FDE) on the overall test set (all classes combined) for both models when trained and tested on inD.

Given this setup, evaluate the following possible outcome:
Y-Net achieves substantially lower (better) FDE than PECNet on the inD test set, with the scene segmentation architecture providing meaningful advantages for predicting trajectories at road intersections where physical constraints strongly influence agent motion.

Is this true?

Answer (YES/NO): YES